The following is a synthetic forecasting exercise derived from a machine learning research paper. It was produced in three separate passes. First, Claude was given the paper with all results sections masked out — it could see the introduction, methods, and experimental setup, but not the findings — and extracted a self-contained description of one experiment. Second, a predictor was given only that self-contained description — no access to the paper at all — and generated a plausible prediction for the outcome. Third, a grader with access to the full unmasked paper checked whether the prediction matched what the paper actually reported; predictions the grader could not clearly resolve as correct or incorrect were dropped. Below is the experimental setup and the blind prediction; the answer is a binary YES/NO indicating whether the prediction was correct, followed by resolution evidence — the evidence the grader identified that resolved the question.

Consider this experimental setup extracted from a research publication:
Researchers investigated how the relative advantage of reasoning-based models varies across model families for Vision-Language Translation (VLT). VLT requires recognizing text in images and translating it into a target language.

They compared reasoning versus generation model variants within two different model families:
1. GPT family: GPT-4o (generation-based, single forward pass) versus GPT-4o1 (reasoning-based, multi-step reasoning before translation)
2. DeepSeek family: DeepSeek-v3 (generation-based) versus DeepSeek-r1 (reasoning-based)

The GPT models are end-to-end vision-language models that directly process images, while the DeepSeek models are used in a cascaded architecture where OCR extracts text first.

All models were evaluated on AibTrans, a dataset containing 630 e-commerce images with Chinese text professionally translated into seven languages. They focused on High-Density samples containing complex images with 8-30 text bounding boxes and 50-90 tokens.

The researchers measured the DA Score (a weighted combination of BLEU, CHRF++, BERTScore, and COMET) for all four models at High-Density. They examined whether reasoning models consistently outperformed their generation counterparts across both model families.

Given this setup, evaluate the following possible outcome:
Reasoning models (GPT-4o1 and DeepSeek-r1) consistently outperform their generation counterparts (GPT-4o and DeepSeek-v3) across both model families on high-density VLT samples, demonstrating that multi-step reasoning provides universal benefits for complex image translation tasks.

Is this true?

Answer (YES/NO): NO